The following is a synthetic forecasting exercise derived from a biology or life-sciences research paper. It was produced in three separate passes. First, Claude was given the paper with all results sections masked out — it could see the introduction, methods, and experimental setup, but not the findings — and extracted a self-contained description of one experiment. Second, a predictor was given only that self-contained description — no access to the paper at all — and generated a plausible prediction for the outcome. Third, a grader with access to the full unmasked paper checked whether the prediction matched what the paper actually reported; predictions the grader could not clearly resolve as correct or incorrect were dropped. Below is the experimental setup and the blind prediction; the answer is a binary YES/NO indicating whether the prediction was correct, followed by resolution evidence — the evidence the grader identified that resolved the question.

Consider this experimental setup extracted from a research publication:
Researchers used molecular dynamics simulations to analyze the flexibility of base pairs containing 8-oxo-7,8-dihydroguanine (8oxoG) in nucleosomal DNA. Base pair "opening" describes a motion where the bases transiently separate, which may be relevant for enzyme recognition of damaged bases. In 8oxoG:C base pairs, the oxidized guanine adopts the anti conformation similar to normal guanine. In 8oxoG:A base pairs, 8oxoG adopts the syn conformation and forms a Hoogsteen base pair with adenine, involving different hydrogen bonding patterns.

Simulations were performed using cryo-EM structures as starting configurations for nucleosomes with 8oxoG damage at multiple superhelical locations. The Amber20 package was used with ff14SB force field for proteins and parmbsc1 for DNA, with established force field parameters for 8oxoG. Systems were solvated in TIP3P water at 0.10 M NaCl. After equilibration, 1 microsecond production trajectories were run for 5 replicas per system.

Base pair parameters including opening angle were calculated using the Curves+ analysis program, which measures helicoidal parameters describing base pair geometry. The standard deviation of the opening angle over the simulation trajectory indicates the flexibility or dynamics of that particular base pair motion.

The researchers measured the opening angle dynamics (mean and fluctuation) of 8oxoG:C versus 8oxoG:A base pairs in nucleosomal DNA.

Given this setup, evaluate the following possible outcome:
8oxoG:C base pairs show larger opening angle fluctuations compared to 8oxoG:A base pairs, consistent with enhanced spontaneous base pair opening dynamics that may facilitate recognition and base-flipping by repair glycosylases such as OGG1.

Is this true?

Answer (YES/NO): NO